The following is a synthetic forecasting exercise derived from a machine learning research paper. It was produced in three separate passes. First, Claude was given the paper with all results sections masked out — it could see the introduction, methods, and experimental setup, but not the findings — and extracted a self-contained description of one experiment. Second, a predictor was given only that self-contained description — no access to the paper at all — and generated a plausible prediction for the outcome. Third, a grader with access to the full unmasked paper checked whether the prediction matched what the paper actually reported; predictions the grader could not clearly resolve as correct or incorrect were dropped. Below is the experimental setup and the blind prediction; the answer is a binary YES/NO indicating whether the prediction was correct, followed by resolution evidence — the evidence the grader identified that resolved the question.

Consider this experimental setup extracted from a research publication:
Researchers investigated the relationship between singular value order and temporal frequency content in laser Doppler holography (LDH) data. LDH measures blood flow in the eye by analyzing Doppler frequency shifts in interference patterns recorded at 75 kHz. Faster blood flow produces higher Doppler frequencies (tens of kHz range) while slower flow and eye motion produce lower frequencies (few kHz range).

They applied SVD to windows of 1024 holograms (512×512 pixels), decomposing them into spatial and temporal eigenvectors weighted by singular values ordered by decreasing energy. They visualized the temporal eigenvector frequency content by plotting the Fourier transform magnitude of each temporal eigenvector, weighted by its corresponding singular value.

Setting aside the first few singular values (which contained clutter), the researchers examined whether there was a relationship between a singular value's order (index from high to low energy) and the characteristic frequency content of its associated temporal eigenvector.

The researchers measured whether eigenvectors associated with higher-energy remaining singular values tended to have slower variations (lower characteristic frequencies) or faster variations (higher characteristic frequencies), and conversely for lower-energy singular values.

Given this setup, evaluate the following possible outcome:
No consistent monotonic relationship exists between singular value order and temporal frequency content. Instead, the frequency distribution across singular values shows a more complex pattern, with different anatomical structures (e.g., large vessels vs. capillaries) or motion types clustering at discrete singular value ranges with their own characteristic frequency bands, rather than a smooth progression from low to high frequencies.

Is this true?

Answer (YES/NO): NO